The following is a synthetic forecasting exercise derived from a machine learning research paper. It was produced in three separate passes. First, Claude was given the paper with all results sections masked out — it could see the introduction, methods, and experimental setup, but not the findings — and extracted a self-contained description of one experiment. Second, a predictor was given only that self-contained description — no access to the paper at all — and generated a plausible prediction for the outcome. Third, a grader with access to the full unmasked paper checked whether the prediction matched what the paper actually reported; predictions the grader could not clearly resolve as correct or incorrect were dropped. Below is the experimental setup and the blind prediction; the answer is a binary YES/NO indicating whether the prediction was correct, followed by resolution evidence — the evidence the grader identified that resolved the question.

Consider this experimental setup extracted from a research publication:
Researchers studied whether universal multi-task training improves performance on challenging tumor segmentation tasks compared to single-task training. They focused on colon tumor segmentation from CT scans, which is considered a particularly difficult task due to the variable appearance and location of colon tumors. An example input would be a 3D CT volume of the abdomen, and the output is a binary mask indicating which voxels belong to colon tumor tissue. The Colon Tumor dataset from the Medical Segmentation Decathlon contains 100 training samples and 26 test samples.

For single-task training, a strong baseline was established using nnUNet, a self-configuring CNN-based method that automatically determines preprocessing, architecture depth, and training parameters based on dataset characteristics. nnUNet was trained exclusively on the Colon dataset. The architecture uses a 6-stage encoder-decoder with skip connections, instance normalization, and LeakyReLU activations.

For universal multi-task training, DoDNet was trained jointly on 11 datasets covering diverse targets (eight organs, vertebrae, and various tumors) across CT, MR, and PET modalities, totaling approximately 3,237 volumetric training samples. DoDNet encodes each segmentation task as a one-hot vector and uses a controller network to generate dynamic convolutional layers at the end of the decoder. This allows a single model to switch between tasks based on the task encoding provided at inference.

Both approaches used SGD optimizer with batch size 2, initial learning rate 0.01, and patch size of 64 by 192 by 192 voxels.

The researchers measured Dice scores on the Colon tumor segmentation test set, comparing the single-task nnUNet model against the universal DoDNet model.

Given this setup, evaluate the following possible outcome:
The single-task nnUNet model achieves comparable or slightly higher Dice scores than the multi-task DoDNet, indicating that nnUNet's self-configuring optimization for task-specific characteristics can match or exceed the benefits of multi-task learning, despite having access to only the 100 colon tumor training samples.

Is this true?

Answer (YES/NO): NO